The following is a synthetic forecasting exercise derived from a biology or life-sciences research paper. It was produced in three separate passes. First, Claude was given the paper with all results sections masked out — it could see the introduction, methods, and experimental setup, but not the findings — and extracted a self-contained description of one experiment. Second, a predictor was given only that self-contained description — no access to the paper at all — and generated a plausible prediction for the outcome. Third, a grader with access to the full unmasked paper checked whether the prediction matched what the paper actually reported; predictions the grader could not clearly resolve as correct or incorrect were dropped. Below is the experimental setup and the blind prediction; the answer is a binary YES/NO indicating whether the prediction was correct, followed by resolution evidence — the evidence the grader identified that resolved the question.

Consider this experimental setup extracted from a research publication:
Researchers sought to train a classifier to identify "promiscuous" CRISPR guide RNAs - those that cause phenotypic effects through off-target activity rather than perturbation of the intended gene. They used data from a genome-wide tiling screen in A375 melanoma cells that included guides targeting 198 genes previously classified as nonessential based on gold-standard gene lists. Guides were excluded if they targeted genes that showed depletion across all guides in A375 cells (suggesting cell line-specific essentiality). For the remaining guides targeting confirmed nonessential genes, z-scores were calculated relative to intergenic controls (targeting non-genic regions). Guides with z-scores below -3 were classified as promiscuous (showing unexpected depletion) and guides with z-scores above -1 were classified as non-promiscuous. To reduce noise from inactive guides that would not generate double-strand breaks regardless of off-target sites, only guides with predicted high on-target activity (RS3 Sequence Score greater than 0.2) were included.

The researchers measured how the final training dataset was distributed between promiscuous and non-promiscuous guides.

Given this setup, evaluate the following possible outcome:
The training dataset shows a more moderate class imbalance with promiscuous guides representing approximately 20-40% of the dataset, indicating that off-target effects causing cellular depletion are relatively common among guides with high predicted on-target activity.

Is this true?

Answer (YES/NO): NO